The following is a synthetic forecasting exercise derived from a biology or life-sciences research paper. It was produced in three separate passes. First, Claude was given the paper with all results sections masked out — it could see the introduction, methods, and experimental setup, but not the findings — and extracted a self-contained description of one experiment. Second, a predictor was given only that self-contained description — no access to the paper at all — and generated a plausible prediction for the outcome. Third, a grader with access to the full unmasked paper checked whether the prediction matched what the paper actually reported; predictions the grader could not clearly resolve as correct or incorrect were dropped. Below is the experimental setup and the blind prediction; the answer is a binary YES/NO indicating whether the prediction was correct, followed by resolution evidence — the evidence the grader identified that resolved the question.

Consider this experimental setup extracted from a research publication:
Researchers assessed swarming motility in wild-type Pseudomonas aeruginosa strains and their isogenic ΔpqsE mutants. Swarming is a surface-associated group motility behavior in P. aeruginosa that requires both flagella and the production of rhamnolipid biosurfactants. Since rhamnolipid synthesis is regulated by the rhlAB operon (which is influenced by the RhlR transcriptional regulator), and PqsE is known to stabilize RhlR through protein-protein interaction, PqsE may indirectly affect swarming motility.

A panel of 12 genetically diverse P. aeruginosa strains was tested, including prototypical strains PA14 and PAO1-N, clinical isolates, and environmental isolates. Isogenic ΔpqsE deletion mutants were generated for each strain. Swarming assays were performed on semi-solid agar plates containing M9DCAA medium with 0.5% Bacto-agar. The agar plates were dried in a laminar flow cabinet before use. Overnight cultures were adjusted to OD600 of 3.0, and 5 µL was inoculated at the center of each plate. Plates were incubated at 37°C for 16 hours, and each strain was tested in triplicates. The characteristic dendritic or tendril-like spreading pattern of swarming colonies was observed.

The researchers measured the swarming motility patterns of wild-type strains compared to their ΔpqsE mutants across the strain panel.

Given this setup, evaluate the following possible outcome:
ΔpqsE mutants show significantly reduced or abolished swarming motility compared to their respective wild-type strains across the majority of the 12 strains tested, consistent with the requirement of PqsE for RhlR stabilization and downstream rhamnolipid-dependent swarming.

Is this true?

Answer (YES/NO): NO